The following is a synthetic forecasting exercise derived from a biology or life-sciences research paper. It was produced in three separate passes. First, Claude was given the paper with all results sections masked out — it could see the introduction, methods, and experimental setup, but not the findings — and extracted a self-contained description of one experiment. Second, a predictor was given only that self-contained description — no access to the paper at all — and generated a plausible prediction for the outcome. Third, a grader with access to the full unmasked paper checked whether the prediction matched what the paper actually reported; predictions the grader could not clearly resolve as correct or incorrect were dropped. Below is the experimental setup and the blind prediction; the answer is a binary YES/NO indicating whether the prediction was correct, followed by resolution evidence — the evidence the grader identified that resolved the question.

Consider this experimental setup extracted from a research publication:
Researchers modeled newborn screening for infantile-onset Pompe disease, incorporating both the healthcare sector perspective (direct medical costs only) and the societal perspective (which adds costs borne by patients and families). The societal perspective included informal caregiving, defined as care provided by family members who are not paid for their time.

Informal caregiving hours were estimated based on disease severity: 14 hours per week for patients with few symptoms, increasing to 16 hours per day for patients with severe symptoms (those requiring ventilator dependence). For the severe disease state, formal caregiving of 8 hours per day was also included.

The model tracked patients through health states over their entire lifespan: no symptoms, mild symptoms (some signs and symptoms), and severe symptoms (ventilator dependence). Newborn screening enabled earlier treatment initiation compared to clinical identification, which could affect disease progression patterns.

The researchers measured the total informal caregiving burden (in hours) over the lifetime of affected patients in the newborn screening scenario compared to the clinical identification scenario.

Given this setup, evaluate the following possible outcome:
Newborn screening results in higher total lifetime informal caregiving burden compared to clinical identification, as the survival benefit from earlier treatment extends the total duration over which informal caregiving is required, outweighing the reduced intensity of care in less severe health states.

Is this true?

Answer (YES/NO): NO